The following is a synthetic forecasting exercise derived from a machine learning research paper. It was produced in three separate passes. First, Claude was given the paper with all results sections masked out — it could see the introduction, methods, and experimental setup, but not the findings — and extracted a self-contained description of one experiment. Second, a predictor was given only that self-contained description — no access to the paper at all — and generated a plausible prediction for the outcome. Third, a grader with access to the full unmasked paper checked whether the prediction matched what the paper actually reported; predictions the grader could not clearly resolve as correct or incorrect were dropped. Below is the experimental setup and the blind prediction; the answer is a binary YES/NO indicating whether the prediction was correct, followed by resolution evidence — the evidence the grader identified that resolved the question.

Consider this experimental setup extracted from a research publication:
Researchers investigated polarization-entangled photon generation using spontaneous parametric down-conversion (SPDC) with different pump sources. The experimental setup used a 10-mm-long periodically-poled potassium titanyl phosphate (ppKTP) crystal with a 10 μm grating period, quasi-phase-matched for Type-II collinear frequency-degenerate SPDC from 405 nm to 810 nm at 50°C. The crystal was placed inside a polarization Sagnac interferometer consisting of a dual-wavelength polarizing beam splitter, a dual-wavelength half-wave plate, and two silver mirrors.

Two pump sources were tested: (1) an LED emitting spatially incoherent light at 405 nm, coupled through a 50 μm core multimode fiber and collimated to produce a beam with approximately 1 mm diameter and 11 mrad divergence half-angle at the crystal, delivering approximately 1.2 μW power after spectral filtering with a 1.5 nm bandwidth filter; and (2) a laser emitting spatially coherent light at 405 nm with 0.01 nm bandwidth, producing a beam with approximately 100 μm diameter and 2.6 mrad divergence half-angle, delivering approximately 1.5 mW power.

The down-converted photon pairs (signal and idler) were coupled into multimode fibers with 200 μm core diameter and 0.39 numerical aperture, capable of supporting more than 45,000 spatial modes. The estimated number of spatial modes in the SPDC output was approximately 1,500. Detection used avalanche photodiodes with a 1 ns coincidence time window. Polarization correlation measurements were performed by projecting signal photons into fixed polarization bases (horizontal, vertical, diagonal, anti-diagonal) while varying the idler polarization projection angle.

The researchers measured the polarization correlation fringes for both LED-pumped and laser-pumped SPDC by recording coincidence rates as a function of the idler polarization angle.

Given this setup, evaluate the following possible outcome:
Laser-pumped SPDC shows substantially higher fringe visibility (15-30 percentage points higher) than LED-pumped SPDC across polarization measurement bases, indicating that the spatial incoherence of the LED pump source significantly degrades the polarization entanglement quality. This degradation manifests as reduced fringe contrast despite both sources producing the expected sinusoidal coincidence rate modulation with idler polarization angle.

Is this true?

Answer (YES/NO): NO